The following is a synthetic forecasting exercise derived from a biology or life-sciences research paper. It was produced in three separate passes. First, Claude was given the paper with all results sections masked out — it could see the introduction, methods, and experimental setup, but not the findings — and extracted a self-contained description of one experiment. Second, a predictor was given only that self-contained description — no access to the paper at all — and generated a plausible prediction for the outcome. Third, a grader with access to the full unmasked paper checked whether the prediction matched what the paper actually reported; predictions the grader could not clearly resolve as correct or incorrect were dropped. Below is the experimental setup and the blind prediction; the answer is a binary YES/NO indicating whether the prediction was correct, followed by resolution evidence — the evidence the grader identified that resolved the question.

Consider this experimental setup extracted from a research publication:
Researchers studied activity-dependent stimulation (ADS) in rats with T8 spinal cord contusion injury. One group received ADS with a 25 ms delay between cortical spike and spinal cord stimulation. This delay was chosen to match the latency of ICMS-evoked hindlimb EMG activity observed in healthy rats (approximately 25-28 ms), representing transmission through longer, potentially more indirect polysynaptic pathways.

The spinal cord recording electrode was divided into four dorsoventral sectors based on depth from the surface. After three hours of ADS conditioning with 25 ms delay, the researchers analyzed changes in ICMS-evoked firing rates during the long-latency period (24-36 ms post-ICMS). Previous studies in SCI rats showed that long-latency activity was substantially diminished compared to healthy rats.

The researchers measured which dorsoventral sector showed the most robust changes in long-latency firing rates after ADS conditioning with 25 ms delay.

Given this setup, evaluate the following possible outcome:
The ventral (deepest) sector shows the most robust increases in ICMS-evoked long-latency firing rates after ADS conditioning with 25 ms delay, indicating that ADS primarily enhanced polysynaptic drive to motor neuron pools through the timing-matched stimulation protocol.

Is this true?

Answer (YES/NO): NO